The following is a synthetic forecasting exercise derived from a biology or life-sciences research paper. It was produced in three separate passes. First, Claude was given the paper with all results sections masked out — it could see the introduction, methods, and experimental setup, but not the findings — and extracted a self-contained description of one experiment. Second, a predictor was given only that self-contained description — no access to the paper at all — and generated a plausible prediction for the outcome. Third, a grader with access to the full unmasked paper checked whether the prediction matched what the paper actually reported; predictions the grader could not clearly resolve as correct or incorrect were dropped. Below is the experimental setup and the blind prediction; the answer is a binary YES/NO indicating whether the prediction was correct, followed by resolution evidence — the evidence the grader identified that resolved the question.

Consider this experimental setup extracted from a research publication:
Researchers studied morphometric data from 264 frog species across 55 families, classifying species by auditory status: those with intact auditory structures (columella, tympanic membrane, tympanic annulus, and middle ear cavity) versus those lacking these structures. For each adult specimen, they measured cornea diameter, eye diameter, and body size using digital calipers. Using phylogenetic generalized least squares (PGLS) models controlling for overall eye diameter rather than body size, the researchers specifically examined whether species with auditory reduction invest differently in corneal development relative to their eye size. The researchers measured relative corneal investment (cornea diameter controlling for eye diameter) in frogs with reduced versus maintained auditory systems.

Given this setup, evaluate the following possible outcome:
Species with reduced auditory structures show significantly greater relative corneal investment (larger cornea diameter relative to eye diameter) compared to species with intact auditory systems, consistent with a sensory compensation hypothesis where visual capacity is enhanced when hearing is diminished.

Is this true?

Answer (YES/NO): NO